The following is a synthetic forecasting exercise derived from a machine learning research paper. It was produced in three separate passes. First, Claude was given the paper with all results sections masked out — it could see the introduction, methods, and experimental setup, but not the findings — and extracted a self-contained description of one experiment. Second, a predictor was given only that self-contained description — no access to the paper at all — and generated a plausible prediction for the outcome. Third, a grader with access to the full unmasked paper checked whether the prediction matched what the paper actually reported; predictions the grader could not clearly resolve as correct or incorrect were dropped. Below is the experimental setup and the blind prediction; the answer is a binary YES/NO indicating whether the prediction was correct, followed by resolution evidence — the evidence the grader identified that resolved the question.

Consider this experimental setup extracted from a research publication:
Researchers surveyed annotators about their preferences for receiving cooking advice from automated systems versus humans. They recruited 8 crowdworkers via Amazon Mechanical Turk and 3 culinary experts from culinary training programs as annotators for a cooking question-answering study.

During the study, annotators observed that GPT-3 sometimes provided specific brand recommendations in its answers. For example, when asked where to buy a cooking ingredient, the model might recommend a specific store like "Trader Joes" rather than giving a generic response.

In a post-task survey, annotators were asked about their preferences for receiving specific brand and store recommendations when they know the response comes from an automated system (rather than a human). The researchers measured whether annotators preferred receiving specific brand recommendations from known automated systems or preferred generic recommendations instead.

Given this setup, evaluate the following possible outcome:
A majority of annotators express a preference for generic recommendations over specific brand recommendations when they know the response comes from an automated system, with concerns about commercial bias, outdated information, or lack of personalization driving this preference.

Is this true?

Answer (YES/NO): NO